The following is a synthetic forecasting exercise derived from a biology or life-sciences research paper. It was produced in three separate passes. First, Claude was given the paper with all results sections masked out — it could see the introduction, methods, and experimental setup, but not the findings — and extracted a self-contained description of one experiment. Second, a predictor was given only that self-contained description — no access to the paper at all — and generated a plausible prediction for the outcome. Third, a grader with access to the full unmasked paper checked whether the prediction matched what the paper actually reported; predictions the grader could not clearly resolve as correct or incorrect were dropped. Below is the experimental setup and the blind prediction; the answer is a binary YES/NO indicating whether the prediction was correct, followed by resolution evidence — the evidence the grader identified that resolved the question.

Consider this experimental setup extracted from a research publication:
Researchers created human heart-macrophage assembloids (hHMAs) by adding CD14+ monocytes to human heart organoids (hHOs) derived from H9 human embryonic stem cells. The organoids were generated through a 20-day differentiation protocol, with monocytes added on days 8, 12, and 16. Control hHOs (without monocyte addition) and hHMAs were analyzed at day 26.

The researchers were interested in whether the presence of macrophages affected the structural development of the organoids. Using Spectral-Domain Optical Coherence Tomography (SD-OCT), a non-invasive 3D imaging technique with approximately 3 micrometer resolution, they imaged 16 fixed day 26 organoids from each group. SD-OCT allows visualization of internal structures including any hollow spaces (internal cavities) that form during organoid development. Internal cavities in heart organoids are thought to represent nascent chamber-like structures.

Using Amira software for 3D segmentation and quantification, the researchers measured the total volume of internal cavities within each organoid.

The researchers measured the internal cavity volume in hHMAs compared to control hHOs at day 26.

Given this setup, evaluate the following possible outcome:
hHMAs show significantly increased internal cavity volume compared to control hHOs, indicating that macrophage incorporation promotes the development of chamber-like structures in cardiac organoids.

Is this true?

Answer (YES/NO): YES